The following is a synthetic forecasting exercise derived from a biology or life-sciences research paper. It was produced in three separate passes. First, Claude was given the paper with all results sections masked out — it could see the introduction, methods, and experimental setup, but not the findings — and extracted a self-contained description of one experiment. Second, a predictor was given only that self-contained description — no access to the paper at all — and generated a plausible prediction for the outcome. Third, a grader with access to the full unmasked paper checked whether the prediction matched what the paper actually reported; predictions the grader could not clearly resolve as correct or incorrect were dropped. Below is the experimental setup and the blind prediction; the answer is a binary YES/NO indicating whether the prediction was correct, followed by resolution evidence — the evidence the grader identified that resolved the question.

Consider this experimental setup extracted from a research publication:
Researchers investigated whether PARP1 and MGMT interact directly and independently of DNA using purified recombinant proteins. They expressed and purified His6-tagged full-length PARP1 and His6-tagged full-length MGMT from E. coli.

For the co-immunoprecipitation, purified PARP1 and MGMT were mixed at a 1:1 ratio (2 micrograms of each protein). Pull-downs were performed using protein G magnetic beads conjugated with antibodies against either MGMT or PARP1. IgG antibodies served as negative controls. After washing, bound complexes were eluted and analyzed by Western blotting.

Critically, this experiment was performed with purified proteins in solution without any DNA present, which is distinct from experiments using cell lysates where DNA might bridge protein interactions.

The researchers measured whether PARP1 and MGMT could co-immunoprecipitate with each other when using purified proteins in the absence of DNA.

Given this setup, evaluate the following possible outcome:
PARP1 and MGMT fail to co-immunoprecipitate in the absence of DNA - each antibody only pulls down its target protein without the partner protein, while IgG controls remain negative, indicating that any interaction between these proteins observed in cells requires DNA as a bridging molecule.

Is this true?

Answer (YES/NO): NO